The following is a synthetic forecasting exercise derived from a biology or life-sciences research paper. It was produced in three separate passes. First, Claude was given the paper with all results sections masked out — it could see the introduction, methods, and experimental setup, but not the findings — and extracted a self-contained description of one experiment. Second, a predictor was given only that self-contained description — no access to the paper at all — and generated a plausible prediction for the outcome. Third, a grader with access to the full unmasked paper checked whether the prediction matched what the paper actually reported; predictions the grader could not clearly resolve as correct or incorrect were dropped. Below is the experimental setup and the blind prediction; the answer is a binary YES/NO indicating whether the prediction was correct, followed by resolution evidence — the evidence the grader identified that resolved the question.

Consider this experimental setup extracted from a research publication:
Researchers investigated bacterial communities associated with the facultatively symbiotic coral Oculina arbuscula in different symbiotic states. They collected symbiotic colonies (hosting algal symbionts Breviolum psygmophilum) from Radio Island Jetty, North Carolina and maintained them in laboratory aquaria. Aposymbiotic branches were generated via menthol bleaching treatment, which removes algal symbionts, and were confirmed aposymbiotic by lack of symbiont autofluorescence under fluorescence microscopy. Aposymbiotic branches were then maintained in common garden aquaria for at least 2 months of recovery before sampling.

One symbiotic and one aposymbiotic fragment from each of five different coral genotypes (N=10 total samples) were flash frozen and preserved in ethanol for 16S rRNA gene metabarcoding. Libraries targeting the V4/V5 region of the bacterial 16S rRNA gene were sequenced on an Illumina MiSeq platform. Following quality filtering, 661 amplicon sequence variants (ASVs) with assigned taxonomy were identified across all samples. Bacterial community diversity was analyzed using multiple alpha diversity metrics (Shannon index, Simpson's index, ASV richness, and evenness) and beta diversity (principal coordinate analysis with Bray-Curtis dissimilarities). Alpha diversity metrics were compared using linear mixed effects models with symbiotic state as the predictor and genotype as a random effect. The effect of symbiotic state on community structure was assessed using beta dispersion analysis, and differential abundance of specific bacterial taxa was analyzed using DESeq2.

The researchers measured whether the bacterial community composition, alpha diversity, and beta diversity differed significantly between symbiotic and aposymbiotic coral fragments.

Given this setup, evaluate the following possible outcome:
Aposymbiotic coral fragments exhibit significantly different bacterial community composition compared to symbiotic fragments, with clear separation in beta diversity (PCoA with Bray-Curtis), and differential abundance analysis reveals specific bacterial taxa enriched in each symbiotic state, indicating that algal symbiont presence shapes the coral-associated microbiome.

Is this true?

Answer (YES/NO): NO